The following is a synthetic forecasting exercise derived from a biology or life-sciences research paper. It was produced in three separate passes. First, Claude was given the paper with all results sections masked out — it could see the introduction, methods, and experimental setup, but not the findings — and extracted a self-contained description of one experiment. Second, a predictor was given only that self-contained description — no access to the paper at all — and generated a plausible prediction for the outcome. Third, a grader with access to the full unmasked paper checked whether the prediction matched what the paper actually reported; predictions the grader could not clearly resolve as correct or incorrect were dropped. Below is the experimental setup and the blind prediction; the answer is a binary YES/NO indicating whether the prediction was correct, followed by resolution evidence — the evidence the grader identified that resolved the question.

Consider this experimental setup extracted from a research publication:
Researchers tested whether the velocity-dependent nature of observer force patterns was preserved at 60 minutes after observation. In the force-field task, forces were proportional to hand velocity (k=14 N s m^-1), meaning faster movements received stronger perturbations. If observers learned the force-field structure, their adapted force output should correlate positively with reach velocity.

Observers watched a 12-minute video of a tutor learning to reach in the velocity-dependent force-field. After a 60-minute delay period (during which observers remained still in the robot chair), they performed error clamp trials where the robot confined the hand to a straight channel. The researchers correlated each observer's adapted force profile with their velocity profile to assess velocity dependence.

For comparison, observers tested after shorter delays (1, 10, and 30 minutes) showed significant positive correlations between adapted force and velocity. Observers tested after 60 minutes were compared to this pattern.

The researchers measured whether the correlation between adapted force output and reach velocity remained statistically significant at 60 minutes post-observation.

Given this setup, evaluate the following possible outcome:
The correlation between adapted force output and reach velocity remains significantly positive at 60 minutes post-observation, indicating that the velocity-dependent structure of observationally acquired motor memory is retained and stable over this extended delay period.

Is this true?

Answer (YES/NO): NO